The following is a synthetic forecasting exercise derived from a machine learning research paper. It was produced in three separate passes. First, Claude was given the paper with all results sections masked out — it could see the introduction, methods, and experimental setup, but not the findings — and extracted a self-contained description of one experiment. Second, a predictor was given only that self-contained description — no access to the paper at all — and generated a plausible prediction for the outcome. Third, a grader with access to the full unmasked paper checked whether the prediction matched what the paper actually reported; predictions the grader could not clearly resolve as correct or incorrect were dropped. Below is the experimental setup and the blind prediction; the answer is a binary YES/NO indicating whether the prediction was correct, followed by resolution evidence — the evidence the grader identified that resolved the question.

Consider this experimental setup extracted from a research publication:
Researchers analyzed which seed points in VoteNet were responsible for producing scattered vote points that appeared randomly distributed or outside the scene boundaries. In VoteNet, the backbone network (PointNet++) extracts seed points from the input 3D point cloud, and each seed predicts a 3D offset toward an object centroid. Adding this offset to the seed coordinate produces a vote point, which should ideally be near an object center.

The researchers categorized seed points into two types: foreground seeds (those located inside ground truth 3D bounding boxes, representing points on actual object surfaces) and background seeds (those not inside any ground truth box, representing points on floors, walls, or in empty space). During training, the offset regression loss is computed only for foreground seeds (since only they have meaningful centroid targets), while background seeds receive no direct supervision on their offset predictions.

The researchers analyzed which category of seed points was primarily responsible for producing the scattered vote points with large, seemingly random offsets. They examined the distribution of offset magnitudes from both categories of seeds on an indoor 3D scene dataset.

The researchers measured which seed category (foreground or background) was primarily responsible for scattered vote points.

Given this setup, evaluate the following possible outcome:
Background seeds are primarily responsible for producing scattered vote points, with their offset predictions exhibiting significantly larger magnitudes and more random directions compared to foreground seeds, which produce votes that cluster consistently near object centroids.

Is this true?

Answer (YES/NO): YES